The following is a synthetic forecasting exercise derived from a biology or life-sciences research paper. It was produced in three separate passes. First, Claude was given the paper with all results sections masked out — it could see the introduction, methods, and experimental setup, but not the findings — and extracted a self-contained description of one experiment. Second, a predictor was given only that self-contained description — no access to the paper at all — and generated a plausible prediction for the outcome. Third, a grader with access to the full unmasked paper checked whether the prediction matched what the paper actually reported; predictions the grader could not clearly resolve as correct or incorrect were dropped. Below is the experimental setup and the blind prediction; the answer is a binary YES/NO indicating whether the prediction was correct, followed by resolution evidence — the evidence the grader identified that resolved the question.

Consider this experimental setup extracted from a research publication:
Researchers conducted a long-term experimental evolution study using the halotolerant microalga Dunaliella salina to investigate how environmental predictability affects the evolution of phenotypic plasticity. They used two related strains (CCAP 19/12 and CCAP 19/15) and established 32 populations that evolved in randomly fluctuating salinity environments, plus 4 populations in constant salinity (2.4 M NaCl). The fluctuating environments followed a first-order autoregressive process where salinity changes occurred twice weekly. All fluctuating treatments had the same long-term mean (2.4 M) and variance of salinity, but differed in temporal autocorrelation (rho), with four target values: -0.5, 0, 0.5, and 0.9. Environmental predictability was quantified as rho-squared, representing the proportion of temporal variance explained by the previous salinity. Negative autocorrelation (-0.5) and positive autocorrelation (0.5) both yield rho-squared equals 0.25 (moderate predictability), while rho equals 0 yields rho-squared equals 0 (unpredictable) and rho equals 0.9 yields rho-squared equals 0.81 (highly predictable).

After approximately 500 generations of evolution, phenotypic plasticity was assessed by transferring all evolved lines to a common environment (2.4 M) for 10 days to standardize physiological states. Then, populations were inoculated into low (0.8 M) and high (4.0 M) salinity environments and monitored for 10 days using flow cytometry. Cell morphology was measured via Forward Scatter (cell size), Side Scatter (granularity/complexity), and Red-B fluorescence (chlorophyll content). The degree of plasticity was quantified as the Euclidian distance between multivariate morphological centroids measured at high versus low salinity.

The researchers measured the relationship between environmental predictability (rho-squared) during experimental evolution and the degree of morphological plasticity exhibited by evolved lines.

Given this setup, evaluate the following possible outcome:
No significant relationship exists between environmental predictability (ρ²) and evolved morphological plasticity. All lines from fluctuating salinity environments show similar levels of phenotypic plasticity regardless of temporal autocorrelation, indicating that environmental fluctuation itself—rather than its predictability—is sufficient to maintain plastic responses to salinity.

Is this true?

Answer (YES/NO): NO